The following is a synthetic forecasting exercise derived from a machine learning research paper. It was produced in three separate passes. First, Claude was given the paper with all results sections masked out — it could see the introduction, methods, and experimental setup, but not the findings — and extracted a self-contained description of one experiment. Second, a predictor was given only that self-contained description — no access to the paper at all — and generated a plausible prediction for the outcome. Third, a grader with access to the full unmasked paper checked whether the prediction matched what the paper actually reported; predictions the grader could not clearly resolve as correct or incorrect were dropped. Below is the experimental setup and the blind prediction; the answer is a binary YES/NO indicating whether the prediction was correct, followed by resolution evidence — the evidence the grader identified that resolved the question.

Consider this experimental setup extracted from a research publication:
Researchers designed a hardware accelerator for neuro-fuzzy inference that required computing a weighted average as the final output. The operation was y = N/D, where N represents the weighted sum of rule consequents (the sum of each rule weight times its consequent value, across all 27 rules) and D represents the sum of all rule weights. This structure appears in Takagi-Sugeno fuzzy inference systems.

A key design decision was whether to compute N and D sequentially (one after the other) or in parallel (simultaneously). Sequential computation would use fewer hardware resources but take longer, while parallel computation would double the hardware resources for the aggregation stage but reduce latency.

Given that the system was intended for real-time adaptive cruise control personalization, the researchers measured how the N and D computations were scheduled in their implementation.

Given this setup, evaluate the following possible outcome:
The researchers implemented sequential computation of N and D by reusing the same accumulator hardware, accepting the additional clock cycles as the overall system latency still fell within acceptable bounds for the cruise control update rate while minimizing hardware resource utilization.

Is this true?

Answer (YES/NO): NO